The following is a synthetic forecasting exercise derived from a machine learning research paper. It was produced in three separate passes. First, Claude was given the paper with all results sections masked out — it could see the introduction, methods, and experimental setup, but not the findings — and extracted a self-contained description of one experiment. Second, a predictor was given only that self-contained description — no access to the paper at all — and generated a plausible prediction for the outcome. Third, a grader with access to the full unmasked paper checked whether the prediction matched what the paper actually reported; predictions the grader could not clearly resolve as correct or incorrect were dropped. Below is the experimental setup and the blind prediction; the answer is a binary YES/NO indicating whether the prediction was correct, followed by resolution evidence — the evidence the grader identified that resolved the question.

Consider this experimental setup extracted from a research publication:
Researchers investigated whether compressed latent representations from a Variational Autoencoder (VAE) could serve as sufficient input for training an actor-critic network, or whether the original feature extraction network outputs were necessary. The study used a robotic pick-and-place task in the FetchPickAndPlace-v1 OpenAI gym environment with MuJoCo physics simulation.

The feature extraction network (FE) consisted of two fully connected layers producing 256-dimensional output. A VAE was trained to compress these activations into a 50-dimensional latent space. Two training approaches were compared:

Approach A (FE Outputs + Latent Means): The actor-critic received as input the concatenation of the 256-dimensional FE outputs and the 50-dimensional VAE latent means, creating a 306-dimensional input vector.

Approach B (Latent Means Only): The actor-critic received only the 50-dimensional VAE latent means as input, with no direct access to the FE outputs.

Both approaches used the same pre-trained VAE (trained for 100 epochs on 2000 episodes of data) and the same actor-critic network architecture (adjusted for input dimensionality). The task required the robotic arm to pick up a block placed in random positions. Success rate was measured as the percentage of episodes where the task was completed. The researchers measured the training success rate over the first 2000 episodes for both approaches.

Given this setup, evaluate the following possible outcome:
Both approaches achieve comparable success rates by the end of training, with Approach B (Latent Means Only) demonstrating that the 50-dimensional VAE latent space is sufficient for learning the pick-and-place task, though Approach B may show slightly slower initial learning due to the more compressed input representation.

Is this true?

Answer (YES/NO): NO